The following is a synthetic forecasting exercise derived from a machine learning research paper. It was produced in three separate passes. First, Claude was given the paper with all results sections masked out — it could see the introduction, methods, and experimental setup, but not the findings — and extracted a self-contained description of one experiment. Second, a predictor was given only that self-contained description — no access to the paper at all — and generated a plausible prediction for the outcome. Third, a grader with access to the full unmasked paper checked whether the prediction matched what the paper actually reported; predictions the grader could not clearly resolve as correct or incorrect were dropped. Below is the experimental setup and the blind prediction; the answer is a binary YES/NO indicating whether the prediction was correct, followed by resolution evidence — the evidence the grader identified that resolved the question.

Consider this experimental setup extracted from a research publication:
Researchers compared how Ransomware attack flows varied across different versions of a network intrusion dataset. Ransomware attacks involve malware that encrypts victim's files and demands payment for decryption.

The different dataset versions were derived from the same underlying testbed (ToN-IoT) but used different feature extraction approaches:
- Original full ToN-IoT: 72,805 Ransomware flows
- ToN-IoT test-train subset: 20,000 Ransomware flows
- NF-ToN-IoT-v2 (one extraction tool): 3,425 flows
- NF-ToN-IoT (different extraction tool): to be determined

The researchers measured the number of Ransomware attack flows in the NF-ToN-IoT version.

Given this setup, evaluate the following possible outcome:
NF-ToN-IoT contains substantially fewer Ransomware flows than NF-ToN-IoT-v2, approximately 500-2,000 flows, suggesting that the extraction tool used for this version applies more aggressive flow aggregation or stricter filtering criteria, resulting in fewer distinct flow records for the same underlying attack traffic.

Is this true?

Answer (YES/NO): NO